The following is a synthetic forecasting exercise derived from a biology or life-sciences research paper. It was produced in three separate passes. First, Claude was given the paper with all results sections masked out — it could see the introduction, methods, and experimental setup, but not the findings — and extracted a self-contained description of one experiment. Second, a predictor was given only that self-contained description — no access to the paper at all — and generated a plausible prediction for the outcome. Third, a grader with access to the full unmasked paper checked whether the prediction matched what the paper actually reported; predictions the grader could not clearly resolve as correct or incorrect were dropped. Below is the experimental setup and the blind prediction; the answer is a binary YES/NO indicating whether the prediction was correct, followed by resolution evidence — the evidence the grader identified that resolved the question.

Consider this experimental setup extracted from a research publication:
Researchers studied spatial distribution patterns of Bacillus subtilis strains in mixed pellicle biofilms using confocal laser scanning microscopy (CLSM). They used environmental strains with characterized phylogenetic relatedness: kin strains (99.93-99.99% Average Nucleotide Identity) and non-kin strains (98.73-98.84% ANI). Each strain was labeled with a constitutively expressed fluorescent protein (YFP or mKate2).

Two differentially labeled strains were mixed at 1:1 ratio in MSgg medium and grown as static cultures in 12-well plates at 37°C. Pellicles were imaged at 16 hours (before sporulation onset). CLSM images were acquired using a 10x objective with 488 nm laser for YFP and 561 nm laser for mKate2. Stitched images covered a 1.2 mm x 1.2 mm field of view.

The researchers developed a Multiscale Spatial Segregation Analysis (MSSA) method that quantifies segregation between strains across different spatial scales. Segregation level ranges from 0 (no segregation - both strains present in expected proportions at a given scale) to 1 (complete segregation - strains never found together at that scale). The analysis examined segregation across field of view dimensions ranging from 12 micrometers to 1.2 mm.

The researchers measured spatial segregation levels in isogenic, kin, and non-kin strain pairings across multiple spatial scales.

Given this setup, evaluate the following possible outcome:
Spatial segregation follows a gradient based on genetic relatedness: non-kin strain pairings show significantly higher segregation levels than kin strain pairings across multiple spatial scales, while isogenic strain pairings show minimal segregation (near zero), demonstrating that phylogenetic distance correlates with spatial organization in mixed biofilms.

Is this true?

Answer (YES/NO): NO